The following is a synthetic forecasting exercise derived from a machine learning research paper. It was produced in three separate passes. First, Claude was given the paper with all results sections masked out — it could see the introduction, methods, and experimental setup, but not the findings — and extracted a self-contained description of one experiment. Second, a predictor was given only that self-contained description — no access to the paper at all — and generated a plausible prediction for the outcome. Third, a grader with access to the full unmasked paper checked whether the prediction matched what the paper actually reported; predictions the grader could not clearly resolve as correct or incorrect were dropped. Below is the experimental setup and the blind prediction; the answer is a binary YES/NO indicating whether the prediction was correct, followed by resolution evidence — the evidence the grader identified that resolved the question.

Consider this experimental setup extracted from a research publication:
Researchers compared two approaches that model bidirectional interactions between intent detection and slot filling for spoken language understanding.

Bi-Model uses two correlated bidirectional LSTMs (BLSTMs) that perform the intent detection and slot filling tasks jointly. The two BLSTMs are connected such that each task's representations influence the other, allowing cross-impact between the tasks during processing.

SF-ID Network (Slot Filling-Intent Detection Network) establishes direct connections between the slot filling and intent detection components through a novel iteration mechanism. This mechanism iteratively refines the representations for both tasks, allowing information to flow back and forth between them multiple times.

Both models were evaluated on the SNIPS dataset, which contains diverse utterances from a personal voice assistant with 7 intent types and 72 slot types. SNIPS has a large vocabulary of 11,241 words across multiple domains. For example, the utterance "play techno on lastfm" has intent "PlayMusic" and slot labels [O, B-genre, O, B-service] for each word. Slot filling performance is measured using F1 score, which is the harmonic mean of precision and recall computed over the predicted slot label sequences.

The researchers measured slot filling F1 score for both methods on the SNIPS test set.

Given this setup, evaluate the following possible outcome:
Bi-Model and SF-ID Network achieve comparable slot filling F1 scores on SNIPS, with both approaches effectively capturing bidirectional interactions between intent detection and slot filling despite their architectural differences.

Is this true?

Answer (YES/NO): NO